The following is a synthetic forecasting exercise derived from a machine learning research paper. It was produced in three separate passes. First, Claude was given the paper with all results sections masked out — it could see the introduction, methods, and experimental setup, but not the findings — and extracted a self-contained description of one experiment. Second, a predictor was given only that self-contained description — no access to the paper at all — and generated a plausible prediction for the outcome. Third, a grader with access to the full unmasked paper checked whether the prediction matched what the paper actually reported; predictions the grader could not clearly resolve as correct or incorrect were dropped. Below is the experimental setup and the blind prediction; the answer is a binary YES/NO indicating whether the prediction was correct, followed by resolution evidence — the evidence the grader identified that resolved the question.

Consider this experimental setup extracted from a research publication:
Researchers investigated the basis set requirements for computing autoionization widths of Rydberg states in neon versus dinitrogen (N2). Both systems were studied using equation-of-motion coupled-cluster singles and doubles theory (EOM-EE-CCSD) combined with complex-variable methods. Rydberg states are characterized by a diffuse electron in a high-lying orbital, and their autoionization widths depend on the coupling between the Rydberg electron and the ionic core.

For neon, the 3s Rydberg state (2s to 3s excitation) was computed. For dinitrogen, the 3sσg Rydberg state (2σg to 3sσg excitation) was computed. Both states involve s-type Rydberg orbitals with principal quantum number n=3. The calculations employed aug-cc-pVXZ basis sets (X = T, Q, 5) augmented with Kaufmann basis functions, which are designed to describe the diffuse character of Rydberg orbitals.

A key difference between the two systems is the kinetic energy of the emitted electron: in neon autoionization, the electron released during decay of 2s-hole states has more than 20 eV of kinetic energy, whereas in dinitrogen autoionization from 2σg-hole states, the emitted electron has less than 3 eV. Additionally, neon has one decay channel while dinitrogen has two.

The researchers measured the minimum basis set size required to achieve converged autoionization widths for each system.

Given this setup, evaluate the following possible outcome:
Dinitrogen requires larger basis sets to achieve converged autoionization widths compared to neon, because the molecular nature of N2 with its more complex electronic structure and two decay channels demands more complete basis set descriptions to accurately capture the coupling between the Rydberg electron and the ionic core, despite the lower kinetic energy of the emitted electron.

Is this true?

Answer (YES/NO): NO